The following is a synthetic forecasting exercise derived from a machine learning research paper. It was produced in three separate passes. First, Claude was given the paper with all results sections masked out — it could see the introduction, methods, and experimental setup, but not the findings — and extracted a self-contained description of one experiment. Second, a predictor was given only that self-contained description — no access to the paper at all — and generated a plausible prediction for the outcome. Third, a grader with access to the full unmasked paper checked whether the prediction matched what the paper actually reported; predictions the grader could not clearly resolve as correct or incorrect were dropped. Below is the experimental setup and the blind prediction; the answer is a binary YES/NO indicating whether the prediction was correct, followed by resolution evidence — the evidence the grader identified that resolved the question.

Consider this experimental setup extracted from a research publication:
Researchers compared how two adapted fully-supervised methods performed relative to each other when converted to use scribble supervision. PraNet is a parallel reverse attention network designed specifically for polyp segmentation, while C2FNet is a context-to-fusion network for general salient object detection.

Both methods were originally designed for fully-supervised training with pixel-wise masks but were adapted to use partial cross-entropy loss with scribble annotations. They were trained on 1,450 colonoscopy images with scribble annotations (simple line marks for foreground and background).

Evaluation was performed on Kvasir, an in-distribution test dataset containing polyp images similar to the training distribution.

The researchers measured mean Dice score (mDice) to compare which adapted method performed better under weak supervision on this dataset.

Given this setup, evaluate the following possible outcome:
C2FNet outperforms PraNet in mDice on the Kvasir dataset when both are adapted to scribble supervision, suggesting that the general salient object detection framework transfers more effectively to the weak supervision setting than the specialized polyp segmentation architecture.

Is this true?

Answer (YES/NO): YES